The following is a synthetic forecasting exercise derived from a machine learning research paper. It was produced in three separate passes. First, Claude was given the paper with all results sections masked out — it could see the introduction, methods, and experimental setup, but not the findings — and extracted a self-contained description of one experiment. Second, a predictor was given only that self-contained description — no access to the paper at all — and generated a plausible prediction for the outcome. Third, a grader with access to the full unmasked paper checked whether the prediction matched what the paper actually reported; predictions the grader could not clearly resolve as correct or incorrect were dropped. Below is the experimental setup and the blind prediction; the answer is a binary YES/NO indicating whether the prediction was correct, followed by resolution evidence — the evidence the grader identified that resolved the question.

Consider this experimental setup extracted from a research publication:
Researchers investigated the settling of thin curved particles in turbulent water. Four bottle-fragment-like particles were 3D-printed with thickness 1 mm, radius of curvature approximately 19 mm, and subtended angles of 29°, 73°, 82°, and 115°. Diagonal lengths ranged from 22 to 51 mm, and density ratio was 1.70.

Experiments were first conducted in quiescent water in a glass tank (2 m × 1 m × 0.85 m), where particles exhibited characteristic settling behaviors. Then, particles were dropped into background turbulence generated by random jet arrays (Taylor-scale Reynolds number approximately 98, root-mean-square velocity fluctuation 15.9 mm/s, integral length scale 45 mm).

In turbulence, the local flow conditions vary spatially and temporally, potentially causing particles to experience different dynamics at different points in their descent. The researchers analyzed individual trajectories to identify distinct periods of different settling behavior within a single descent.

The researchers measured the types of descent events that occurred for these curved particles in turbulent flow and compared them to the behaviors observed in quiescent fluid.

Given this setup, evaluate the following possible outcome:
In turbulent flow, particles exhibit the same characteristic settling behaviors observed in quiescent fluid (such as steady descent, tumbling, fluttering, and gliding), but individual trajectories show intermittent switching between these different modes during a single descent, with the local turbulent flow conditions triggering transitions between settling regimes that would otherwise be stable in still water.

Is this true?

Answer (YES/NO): NO